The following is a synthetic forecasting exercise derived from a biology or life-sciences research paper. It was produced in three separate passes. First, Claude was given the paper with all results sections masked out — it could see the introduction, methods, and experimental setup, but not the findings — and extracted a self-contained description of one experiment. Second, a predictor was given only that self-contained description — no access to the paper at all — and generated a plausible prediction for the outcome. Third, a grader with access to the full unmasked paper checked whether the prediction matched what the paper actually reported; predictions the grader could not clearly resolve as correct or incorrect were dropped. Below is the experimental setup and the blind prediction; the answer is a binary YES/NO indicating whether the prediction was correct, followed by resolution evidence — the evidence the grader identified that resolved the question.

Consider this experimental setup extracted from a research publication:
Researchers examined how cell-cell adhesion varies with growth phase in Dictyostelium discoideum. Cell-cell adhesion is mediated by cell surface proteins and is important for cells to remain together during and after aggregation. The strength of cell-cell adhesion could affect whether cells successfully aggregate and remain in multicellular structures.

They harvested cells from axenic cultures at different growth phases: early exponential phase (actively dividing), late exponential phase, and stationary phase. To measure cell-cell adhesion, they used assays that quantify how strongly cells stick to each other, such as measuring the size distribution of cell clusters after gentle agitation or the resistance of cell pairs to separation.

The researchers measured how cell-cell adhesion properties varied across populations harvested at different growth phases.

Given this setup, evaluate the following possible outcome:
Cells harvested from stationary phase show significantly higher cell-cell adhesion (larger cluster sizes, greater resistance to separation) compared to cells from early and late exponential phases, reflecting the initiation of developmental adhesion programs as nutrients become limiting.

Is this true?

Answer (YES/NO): NO